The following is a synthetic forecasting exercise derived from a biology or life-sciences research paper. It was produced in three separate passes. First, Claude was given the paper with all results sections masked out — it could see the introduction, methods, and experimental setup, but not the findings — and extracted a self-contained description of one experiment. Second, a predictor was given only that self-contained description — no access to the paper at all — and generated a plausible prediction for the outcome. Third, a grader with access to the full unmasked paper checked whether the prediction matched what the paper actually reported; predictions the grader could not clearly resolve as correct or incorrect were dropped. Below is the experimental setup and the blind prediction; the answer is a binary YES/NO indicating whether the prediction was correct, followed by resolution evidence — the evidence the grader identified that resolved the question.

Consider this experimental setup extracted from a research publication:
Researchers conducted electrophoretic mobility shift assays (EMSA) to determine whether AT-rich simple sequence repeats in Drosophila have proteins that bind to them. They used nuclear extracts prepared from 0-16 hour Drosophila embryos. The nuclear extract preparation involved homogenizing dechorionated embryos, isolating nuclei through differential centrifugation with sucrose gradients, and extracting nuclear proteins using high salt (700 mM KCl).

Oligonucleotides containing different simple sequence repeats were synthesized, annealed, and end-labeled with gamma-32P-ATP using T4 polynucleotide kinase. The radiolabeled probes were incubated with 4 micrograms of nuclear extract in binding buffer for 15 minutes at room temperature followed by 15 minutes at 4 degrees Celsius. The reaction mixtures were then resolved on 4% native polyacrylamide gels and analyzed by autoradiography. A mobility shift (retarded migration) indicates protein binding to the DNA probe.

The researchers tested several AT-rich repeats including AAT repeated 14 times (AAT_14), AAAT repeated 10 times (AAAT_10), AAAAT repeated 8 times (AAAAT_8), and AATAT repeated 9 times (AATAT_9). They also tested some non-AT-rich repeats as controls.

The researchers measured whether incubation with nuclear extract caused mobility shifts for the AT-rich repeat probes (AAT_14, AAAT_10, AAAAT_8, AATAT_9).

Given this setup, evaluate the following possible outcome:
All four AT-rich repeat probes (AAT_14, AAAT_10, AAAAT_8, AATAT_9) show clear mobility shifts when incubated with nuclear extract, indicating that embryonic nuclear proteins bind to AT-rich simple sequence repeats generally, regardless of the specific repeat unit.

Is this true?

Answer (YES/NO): YES